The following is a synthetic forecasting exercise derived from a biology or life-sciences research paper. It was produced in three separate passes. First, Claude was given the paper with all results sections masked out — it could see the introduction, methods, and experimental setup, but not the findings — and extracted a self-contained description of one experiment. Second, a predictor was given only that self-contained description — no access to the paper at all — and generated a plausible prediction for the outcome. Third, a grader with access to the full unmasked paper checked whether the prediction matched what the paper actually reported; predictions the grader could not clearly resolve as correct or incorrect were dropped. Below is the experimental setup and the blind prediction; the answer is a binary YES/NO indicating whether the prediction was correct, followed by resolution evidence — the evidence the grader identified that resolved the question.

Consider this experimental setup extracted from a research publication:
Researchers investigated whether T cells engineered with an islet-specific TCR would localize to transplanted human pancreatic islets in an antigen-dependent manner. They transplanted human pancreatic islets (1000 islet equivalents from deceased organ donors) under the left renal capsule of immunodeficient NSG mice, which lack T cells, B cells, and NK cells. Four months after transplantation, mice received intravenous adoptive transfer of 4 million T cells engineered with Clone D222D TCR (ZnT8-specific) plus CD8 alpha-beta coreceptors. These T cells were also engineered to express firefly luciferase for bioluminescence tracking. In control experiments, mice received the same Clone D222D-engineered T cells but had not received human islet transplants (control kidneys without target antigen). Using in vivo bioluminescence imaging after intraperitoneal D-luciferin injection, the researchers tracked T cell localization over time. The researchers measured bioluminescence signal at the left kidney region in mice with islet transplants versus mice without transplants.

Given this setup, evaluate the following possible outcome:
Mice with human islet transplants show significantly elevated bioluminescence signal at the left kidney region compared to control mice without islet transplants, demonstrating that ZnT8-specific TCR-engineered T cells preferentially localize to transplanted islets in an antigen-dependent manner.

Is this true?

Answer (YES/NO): NO